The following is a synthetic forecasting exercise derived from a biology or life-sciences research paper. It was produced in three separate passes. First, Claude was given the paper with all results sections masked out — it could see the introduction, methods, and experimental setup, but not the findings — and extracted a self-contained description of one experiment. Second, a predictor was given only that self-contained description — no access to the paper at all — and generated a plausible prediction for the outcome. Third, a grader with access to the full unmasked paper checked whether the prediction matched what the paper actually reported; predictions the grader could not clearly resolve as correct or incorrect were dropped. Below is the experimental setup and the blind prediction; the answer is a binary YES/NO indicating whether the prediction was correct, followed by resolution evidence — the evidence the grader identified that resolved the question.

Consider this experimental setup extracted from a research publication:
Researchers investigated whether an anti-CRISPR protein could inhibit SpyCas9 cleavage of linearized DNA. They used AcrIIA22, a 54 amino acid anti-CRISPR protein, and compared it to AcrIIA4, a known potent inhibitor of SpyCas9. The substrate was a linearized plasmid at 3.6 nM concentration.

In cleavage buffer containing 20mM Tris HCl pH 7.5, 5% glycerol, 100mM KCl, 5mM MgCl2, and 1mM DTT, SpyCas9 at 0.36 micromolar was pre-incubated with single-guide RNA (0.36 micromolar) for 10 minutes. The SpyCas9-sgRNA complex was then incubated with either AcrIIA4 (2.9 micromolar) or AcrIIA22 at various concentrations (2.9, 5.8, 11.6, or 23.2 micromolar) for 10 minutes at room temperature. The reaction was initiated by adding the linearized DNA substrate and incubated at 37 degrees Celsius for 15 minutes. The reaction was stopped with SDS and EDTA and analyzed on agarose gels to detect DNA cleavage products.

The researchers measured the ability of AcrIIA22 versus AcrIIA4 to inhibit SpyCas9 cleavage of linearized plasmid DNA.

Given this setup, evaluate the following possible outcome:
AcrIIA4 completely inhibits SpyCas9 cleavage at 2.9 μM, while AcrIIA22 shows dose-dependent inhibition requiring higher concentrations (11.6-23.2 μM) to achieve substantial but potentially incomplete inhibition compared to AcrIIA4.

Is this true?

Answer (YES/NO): NO